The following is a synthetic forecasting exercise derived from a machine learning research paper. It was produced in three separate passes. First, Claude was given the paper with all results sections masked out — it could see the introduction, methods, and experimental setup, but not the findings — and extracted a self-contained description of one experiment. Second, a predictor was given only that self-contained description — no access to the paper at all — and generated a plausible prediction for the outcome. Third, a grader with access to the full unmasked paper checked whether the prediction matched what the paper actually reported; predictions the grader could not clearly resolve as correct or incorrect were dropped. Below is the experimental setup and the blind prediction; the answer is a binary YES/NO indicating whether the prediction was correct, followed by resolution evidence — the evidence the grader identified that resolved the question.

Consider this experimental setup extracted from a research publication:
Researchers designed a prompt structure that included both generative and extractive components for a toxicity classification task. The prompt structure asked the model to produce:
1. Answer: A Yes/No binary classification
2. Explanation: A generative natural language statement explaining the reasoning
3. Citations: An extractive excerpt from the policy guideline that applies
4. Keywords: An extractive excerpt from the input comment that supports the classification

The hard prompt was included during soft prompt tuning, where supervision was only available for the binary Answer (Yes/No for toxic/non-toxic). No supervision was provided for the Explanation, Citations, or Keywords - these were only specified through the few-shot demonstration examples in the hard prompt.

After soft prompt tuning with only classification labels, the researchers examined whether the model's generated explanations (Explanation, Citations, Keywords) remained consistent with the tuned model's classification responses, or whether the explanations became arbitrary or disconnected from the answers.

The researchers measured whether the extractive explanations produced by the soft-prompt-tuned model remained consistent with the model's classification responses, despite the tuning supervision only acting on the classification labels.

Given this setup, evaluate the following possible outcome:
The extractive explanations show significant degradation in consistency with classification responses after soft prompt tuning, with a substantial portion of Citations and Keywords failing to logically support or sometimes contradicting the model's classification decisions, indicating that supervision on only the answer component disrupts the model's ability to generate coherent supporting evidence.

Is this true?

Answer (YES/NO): NO